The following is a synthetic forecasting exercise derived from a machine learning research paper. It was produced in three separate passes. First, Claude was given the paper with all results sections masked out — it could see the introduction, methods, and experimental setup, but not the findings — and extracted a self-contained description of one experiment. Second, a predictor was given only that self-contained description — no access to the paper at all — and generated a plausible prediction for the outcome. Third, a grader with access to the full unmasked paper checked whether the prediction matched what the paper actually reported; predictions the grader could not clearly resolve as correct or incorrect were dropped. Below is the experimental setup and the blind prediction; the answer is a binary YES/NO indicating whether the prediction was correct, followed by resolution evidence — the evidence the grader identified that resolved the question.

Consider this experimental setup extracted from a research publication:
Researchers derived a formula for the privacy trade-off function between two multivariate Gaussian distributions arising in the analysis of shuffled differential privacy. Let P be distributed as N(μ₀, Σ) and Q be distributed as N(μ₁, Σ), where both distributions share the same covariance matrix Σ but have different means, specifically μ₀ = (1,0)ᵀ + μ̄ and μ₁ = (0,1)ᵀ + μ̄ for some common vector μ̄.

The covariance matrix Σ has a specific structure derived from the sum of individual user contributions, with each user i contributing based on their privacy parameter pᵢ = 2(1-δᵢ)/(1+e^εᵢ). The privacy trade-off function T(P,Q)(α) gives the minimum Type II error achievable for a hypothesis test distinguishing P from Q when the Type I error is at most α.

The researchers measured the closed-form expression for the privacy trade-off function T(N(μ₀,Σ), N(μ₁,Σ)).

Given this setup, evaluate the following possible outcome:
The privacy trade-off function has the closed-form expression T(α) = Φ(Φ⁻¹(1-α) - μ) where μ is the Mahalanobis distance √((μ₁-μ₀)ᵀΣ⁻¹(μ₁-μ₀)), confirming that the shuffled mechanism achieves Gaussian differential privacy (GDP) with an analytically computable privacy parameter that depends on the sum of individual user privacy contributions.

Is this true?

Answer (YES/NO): YES